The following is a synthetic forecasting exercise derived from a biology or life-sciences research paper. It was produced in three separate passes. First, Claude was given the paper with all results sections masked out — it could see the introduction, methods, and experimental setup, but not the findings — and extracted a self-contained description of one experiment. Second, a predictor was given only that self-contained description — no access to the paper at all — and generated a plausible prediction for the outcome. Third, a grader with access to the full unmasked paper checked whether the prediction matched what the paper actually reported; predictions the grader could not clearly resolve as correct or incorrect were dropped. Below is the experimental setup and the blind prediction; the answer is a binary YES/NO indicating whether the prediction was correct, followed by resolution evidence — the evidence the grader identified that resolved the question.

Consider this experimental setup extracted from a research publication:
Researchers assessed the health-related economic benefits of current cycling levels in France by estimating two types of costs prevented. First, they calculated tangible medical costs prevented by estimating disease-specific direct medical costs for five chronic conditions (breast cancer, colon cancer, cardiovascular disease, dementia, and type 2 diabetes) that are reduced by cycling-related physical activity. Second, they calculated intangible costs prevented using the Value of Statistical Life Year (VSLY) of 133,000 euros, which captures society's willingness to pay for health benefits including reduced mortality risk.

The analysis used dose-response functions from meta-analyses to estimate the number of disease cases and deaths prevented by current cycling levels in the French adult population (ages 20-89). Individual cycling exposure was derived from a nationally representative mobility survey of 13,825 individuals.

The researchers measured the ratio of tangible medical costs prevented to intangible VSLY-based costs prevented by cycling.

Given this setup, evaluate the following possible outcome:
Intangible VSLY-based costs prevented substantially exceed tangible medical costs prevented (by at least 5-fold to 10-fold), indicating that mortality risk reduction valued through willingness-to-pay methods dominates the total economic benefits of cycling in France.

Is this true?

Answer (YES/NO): YES